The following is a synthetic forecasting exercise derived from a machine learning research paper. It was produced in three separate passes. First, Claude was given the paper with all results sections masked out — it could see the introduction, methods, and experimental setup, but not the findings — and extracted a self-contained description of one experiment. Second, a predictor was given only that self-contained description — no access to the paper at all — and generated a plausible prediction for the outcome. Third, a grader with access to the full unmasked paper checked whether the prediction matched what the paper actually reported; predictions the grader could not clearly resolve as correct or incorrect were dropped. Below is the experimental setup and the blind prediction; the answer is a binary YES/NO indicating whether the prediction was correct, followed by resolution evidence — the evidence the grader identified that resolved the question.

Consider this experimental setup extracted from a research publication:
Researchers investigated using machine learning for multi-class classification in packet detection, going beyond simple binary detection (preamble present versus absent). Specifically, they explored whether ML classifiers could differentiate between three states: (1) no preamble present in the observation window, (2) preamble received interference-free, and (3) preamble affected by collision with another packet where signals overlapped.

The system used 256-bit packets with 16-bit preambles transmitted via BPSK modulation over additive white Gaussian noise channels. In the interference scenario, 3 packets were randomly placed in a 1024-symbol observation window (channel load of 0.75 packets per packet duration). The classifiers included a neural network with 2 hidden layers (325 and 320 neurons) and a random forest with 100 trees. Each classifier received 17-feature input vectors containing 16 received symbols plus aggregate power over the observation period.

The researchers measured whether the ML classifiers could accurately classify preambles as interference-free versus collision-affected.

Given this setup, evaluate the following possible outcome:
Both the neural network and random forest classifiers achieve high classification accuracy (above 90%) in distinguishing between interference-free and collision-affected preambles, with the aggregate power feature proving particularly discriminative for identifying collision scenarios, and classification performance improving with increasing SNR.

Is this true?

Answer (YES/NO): NO